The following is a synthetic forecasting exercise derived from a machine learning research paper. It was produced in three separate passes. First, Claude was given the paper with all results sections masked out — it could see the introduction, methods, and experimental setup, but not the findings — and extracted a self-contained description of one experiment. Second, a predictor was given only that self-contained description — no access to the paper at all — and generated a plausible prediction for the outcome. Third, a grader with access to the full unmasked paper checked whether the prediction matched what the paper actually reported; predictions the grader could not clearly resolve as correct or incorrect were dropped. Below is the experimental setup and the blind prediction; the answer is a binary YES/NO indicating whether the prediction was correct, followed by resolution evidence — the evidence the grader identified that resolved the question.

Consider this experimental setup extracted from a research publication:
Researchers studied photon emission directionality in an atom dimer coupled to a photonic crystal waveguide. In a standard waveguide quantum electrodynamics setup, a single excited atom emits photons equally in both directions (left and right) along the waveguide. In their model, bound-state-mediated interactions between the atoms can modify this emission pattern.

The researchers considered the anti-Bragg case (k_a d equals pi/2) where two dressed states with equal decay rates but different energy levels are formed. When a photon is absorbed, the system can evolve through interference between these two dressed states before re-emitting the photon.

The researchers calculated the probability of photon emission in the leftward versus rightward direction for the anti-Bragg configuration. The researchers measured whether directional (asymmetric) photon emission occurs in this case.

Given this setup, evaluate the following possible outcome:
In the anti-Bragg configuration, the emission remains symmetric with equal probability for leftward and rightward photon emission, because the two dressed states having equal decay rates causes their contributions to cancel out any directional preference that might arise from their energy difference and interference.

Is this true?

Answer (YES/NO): NO